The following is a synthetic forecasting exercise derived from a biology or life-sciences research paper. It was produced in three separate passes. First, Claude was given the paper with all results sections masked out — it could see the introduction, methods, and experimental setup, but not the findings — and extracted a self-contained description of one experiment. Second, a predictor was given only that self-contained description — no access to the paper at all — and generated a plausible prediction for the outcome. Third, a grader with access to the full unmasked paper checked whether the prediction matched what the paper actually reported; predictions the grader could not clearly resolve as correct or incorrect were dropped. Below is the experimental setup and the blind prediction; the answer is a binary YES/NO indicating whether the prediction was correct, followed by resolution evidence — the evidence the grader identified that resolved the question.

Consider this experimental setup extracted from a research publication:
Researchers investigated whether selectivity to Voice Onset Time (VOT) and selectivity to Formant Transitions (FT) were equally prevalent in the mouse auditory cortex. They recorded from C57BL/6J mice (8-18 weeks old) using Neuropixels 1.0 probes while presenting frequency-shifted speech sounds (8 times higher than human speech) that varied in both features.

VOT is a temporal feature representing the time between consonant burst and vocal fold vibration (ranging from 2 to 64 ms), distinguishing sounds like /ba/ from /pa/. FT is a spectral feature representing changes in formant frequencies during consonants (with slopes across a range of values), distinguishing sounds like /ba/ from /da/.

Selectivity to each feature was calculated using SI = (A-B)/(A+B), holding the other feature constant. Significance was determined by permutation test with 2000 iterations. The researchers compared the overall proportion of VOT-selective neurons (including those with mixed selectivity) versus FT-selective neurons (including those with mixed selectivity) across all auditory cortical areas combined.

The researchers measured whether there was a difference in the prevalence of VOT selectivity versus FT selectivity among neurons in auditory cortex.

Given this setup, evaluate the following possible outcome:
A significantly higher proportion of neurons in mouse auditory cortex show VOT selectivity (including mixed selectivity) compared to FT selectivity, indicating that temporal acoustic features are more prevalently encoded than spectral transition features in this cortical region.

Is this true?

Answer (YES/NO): YES